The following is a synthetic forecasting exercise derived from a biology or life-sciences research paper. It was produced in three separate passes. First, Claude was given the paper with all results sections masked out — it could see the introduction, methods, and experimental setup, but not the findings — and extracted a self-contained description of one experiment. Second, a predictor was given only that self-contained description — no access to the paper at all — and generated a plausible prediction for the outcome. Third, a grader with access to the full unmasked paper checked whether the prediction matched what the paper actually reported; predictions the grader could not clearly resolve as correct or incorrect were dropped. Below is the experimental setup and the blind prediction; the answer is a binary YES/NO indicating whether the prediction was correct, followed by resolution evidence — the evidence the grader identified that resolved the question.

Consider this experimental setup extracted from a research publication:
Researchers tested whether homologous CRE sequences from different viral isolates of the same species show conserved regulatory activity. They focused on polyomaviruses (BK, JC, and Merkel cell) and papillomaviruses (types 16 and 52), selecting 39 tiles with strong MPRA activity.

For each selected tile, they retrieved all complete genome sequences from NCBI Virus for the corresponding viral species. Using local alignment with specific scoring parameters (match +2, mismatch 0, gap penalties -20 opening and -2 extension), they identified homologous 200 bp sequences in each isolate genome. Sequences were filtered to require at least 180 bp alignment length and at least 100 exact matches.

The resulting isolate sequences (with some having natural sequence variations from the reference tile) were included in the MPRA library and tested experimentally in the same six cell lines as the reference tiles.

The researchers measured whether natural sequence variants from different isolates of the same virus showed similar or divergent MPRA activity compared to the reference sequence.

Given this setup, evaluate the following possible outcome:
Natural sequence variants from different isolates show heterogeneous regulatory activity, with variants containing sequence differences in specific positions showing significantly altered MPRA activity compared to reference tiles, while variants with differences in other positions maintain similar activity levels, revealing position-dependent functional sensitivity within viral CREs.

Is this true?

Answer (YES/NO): YES